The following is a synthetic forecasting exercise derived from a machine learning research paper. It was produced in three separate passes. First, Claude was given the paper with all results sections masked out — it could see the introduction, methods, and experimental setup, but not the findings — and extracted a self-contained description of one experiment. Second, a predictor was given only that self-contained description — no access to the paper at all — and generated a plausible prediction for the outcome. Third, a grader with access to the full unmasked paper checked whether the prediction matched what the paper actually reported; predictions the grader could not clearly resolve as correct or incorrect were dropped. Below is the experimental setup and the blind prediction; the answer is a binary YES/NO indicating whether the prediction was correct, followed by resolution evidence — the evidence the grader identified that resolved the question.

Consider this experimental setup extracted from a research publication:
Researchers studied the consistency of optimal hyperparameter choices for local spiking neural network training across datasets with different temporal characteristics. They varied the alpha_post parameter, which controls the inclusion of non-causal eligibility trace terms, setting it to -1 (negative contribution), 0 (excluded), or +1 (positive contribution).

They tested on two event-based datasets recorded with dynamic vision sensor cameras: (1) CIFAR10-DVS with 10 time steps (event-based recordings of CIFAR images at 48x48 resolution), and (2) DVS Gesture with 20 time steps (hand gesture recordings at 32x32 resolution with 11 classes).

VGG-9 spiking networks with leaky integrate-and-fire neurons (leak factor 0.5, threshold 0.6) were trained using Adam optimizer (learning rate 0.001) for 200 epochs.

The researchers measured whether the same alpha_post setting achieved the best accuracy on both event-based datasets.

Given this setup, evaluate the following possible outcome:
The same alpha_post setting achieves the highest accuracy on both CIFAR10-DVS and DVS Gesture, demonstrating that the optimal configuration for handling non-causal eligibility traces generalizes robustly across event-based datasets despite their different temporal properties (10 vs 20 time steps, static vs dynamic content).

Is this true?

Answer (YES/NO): NO